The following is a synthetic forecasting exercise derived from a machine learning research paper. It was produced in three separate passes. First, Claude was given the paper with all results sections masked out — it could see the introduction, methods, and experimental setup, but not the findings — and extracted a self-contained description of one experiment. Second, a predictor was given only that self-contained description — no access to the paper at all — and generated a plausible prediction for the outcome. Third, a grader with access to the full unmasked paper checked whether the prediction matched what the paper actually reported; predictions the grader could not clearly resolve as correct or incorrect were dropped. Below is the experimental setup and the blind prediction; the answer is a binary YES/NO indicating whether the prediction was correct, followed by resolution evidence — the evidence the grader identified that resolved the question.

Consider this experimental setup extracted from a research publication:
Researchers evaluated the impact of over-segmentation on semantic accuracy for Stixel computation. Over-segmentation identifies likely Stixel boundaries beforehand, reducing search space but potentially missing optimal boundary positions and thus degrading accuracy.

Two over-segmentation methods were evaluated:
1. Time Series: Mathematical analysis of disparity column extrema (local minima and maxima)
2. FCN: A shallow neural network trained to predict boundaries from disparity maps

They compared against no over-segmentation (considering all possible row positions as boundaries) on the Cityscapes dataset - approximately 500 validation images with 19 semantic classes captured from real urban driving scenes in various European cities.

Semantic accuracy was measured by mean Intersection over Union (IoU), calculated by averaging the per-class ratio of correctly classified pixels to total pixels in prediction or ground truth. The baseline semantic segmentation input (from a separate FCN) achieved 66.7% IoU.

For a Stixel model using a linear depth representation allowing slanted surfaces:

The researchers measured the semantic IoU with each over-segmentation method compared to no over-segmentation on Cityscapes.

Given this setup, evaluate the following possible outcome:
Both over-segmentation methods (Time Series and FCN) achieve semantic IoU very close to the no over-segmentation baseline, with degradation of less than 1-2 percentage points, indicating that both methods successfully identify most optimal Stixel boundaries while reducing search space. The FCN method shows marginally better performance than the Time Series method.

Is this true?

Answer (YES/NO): YES